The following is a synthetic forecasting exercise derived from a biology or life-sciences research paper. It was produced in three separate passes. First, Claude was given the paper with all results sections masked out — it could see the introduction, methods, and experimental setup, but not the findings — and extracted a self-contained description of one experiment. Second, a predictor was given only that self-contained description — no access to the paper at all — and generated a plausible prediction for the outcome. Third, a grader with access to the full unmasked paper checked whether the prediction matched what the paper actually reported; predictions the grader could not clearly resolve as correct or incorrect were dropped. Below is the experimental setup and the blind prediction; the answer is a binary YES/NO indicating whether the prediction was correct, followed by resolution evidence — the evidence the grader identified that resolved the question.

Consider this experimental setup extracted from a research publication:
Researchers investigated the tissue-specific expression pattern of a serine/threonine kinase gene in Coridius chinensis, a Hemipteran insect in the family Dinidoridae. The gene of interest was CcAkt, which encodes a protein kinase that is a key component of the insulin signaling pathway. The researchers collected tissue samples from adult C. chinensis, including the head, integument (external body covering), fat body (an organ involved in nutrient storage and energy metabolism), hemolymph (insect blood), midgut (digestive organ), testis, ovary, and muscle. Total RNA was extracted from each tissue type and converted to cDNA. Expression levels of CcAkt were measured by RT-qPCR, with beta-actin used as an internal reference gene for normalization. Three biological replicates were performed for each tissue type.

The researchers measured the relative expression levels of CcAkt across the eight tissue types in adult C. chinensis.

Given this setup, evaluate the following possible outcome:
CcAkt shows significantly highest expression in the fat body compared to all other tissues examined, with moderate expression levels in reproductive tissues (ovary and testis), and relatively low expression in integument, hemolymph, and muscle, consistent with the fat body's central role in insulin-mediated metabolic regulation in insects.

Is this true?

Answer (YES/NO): NO